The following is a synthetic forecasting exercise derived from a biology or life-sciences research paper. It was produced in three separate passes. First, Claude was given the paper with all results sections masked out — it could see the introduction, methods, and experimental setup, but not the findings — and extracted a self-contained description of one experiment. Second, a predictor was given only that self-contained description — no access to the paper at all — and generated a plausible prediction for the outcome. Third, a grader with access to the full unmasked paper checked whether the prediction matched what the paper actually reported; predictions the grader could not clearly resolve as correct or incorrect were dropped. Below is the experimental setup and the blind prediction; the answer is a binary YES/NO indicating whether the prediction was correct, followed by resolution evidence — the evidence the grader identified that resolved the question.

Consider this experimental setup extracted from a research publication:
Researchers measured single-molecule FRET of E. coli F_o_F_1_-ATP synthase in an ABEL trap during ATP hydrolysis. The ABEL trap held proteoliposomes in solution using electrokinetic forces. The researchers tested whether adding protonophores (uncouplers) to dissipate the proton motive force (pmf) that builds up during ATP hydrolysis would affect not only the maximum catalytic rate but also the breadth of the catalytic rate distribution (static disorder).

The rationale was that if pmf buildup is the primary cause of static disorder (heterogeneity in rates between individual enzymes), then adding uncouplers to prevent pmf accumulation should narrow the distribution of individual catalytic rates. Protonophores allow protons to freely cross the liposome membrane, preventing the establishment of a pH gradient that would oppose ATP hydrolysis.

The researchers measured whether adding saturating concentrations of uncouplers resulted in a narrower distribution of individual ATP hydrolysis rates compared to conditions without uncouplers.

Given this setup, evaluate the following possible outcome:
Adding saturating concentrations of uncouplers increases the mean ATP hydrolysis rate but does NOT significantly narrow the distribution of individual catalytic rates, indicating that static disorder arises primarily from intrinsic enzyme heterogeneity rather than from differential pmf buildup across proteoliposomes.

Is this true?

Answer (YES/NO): YES